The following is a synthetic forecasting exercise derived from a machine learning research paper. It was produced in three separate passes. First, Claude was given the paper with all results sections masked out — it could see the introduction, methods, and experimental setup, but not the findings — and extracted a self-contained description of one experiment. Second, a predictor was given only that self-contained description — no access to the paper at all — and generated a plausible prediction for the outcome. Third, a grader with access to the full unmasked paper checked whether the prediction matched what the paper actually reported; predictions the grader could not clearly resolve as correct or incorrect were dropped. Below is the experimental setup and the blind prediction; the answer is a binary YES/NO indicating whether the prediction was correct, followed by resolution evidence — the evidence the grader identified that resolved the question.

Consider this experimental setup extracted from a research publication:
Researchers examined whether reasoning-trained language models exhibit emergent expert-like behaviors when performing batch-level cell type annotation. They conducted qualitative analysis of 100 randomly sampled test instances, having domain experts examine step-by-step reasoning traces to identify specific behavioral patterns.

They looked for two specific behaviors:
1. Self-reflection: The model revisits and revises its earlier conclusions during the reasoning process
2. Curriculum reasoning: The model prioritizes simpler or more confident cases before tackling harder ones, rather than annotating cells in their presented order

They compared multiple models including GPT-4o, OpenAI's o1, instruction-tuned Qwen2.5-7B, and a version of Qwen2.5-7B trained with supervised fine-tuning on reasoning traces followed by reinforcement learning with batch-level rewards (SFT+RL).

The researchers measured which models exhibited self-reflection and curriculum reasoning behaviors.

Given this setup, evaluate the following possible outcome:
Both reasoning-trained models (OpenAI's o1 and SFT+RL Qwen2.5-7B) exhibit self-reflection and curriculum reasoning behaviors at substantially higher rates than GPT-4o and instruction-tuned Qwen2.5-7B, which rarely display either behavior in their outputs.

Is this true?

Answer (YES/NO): NO